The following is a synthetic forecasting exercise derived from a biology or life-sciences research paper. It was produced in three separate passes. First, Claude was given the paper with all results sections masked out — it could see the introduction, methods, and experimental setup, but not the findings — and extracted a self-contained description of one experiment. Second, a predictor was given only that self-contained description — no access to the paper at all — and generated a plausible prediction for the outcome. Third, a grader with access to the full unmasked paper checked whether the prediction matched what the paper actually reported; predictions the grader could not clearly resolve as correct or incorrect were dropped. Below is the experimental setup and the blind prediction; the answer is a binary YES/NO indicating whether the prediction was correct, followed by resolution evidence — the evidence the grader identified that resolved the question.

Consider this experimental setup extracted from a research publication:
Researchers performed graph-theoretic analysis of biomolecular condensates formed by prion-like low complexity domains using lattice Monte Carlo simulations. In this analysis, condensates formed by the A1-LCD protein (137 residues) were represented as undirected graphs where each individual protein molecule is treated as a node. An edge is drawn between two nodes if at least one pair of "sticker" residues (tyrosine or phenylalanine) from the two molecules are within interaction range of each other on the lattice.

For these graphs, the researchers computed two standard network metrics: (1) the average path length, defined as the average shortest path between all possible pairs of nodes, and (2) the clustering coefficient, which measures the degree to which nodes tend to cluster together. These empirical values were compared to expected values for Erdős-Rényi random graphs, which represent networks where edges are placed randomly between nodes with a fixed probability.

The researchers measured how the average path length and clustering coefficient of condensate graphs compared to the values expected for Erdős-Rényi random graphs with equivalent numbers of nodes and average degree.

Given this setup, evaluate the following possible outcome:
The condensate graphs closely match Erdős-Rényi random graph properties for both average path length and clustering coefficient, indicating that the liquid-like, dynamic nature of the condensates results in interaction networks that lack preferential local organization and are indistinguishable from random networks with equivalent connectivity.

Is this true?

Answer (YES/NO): NO